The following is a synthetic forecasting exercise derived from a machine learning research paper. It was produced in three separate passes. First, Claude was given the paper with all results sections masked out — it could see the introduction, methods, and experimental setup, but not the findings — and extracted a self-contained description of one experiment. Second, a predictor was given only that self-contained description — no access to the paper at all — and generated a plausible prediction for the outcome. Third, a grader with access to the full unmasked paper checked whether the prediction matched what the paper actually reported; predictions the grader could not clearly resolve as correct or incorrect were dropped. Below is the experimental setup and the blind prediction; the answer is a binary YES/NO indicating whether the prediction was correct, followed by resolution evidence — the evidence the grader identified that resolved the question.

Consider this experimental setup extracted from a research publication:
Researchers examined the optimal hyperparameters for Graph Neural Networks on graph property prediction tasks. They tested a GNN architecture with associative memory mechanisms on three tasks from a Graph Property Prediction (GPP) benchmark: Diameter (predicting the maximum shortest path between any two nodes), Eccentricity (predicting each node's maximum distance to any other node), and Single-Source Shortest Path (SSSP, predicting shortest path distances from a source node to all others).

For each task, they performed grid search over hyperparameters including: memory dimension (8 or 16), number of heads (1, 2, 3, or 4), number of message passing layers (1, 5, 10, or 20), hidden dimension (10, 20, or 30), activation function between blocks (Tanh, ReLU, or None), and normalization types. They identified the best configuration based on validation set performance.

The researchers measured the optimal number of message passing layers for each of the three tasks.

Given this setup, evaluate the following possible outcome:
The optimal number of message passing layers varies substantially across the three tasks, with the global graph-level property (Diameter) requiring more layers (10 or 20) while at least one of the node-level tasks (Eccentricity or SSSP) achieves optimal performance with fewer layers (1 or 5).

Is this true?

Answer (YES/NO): NO